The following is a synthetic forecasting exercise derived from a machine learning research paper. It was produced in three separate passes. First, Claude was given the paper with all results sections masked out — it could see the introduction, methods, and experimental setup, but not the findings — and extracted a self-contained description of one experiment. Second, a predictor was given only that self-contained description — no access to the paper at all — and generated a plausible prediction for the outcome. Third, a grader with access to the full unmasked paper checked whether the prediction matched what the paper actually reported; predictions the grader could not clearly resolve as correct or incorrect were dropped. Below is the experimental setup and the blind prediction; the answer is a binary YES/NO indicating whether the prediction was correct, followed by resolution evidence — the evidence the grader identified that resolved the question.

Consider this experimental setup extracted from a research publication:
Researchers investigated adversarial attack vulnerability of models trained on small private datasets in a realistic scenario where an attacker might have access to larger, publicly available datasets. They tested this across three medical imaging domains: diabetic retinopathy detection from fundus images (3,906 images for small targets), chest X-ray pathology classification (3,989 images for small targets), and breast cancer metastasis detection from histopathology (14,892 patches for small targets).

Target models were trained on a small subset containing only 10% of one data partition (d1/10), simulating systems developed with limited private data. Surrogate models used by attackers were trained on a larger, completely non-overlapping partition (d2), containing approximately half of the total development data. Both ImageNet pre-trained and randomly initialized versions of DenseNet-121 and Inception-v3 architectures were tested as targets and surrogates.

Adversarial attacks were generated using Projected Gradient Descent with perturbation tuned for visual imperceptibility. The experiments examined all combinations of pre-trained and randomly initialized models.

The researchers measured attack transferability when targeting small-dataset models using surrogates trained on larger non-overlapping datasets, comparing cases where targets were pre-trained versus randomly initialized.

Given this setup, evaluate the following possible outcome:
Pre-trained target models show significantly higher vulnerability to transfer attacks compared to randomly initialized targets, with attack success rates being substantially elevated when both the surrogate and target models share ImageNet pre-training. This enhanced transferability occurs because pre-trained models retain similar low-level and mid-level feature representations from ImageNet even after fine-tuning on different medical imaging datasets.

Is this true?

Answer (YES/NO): YES